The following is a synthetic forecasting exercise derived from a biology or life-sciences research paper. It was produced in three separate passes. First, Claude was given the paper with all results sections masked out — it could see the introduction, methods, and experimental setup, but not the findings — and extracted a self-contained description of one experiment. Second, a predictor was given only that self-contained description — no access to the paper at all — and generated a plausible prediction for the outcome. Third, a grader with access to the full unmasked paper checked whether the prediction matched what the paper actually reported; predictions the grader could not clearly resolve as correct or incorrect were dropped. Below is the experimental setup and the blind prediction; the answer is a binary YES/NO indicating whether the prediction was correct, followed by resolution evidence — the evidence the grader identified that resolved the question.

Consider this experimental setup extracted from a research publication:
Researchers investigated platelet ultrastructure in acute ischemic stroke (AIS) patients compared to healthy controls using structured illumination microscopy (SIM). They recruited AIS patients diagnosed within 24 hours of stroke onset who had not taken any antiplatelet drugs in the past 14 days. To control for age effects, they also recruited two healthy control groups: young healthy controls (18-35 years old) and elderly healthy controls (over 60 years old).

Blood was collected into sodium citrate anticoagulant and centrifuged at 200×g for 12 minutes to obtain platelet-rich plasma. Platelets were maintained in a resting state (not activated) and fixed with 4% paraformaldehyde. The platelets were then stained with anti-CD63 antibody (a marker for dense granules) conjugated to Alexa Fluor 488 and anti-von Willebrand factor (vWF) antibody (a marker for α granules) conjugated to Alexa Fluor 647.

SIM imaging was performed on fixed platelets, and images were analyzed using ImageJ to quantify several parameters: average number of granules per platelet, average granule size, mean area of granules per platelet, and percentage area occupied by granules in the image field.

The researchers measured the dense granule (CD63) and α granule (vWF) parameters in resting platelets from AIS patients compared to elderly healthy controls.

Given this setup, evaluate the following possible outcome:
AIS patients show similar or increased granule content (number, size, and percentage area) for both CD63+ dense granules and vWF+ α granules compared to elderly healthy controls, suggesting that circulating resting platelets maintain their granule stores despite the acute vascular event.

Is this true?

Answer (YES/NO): NO